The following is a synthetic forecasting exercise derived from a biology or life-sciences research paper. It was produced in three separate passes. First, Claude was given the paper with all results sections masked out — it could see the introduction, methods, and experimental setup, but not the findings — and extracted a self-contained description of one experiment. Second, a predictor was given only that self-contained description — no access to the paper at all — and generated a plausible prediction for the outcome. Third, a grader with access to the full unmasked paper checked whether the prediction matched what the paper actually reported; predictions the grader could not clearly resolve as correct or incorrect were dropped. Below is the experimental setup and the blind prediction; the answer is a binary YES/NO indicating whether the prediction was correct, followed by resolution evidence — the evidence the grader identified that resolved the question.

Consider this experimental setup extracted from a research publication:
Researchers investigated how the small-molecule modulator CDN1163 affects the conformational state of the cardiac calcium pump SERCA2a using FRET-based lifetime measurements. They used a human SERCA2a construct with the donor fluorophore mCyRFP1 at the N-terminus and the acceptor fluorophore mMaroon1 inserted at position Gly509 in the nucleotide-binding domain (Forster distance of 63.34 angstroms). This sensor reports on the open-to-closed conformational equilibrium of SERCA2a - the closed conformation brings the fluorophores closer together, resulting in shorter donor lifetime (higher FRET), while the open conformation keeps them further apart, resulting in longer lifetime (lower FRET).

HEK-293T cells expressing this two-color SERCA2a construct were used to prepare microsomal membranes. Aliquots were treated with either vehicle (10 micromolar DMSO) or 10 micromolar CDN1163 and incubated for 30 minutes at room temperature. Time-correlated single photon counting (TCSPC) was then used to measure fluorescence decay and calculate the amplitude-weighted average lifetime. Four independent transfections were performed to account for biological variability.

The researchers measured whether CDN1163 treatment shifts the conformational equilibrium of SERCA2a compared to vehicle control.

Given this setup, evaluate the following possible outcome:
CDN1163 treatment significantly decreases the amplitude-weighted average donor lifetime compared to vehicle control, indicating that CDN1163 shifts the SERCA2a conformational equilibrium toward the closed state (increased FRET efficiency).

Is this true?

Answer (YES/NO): NO